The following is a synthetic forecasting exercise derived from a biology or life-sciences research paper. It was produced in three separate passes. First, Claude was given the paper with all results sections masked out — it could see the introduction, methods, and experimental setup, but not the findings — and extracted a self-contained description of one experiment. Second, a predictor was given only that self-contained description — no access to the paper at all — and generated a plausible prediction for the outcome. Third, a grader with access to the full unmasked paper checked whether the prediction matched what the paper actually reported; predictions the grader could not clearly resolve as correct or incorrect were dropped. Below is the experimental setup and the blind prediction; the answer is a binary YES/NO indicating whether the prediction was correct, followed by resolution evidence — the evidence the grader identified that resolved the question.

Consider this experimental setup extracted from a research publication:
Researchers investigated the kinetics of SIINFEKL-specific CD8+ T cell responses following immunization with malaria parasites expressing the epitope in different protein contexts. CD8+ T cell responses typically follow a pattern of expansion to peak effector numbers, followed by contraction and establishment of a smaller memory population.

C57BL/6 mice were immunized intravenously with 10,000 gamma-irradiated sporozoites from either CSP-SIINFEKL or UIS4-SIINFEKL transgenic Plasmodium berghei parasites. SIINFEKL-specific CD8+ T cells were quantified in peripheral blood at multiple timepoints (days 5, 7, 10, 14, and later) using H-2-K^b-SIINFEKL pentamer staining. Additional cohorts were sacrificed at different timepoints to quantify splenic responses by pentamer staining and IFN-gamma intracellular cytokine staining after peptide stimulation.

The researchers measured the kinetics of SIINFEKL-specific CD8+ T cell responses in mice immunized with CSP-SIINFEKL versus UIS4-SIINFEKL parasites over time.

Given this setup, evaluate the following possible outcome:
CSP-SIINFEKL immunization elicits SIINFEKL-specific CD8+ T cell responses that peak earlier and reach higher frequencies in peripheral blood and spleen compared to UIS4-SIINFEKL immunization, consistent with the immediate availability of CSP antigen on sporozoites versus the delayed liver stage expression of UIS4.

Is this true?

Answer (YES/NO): NO